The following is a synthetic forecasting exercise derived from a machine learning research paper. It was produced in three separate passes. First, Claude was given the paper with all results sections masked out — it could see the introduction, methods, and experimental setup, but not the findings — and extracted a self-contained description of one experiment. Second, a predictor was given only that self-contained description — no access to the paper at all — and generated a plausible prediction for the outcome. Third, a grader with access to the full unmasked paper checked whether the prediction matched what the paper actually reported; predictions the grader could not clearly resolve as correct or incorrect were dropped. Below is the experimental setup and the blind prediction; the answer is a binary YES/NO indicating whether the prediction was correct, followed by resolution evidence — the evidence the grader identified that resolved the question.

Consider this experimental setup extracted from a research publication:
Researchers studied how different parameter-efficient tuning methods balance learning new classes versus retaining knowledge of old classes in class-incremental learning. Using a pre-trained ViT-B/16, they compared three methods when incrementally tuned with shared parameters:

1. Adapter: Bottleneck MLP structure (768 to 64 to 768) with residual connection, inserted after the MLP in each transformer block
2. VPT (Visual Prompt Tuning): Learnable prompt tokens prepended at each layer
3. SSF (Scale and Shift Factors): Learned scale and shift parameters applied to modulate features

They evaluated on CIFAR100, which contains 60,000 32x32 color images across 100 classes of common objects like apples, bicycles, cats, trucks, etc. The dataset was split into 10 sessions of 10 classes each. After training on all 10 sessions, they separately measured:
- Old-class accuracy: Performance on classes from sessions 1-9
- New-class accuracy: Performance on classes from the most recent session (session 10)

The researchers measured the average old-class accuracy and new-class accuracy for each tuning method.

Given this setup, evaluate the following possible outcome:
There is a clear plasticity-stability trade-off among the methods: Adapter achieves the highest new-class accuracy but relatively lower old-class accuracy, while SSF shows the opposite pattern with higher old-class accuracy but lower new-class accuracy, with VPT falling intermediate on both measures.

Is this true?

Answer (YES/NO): NO